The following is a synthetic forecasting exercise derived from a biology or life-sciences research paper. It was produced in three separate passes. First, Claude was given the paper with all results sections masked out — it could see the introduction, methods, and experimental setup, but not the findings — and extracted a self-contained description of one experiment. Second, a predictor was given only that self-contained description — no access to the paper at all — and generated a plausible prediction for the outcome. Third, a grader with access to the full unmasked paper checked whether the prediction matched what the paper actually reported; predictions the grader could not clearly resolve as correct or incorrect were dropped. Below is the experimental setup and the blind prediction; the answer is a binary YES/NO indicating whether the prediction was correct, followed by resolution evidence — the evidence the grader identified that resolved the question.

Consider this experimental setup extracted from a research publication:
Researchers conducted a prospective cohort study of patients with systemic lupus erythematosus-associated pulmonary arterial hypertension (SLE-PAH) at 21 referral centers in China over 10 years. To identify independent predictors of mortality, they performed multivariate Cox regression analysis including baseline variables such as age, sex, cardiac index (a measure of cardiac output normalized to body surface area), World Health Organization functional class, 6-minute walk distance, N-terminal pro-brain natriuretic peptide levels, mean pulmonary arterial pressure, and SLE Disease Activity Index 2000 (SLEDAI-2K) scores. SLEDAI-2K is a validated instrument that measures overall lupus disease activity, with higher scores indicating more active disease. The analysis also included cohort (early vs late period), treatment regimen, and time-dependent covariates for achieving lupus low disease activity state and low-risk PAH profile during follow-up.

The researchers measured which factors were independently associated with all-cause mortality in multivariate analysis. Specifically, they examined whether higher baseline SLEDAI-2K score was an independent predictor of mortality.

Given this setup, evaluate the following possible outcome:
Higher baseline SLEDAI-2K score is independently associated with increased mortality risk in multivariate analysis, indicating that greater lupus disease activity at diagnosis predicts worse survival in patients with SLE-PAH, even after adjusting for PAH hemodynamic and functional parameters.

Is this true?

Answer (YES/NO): NO